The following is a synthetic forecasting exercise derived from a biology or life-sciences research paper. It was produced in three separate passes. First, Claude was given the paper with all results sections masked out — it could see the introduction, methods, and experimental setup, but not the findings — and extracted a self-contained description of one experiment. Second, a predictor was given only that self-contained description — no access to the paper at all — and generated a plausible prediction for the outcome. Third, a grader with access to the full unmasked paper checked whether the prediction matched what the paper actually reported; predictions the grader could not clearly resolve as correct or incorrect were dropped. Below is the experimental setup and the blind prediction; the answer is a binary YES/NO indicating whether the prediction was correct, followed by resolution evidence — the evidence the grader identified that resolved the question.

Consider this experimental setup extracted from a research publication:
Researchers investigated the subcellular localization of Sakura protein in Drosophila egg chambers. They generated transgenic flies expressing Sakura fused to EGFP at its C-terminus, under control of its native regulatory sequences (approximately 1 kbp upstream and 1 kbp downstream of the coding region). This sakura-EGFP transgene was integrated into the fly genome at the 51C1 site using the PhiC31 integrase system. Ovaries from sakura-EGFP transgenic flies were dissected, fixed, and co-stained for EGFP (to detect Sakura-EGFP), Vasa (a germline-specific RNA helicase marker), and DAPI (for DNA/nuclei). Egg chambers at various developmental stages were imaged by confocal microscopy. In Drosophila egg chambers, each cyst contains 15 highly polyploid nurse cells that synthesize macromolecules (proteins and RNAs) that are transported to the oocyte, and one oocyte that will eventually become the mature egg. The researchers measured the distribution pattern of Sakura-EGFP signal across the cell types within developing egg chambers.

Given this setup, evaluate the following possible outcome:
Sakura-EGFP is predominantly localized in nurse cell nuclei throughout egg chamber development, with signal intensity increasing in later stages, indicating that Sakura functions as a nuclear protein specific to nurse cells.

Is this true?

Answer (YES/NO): NO